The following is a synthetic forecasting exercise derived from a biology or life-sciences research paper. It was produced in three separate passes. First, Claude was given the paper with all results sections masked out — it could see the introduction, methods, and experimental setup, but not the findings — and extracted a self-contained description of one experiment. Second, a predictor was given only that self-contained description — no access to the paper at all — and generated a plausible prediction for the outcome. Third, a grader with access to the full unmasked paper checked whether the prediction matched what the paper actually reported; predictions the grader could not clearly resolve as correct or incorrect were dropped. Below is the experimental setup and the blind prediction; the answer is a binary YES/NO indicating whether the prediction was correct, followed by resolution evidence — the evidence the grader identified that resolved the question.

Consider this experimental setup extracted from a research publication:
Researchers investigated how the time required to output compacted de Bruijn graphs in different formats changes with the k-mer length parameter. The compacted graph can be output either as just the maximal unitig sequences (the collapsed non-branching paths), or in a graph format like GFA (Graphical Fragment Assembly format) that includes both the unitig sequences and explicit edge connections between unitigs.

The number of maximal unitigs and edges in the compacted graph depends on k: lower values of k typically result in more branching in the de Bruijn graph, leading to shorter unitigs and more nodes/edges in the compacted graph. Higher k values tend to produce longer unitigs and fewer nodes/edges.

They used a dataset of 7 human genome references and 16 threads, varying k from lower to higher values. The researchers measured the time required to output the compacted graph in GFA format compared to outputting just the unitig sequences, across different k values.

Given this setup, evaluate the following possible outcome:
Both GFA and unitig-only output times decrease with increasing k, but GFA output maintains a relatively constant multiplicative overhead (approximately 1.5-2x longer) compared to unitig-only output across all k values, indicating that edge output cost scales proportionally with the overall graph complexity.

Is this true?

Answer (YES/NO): NO